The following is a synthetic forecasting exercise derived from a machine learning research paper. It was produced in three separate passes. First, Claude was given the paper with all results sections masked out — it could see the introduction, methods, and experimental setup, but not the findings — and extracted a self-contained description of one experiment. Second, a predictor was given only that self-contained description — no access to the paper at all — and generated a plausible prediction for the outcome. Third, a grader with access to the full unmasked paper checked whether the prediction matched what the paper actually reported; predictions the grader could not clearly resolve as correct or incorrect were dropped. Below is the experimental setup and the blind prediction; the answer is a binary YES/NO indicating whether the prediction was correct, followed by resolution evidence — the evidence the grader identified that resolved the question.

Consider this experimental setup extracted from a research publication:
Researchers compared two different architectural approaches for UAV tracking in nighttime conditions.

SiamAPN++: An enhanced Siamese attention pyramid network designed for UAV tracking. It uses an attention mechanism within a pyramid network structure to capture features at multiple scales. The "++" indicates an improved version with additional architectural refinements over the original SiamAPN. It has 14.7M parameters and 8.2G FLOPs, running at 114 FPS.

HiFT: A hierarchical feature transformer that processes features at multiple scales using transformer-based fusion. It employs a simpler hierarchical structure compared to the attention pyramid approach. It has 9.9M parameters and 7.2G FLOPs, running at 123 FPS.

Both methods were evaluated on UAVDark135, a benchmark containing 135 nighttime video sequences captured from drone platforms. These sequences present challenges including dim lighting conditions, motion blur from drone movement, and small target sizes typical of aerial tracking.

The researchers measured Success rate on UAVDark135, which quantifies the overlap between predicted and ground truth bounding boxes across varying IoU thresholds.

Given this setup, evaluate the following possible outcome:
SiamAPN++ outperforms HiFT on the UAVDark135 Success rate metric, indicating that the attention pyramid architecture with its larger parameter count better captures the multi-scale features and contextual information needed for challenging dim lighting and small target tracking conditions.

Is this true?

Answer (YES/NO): NO